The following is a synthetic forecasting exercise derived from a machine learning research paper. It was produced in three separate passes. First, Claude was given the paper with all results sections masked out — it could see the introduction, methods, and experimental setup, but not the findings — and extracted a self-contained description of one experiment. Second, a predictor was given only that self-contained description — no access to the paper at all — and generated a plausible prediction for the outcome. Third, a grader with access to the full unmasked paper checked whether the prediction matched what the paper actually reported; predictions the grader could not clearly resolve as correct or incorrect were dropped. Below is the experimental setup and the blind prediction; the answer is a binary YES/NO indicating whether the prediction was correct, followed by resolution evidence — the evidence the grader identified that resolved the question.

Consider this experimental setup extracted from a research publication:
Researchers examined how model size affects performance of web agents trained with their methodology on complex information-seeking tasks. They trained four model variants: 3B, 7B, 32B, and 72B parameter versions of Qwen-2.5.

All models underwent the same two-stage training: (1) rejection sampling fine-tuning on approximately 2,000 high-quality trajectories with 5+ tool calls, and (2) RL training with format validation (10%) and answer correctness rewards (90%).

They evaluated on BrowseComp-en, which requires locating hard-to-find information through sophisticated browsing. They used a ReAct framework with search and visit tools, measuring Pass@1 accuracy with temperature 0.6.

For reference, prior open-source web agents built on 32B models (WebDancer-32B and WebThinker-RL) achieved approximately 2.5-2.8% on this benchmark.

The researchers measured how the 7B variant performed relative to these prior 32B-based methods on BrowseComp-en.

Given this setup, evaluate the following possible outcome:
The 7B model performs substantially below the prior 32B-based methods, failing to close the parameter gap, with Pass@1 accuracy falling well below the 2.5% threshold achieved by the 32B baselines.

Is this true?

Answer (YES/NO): NO